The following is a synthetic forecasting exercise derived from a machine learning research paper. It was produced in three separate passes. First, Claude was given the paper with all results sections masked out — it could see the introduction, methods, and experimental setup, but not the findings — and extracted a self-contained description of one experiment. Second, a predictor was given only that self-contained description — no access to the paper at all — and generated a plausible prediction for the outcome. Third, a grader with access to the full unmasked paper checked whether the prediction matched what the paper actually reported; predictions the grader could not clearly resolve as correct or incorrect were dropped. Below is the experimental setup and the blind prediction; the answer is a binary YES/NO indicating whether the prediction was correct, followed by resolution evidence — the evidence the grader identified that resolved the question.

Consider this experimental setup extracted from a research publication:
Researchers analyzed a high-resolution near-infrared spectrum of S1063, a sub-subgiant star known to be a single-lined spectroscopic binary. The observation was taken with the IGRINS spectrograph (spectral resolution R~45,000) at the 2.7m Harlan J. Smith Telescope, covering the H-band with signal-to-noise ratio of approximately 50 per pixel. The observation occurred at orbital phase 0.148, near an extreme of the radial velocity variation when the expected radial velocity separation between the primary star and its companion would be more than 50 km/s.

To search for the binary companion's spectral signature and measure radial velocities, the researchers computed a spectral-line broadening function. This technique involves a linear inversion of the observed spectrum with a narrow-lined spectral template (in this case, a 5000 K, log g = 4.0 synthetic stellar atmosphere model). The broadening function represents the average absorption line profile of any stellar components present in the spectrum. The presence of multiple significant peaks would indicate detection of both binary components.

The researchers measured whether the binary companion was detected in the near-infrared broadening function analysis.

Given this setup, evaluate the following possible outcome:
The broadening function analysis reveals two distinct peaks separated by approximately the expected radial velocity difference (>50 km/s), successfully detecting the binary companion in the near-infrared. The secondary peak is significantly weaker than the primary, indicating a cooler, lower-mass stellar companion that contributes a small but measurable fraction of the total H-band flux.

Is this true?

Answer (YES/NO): NO